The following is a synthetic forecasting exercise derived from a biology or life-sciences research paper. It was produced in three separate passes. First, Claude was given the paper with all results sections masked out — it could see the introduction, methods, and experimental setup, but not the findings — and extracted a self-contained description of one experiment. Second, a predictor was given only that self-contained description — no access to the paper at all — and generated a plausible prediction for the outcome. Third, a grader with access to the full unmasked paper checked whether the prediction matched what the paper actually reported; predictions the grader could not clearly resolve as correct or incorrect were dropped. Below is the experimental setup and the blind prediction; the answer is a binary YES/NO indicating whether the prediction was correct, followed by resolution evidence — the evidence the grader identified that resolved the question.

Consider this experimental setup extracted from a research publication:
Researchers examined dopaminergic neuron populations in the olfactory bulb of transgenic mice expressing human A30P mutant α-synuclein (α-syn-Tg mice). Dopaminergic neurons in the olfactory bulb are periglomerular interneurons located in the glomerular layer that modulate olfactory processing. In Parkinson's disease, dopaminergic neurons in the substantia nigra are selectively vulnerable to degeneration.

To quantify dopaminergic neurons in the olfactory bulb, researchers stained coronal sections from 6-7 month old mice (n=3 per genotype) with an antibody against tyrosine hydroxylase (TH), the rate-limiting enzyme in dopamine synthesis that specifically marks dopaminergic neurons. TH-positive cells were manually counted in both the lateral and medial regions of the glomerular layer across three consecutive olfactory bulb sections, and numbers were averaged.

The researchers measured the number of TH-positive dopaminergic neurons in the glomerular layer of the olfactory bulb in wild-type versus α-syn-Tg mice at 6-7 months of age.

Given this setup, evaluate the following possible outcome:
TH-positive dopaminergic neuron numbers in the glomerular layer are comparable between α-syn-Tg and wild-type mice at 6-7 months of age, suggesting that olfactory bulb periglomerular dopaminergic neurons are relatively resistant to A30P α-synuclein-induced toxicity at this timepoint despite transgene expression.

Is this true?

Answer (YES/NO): YES